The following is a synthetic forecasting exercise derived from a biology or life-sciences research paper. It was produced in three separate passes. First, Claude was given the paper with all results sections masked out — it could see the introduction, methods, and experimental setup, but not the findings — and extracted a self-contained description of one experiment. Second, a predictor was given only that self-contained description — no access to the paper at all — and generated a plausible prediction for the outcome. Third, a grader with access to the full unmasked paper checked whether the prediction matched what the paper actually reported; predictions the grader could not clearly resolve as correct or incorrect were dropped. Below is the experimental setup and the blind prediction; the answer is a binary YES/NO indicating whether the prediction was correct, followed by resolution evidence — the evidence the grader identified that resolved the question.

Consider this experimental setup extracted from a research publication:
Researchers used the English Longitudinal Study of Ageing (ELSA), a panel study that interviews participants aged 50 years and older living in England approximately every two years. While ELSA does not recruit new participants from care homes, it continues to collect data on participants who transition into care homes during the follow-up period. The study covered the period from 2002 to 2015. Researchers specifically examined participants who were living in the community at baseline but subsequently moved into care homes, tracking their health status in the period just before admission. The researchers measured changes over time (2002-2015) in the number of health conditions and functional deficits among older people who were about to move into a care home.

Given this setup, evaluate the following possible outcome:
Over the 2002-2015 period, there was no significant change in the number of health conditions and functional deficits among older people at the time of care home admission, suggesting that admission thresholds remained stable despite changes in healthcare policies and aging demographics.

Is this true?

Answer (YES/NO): NO